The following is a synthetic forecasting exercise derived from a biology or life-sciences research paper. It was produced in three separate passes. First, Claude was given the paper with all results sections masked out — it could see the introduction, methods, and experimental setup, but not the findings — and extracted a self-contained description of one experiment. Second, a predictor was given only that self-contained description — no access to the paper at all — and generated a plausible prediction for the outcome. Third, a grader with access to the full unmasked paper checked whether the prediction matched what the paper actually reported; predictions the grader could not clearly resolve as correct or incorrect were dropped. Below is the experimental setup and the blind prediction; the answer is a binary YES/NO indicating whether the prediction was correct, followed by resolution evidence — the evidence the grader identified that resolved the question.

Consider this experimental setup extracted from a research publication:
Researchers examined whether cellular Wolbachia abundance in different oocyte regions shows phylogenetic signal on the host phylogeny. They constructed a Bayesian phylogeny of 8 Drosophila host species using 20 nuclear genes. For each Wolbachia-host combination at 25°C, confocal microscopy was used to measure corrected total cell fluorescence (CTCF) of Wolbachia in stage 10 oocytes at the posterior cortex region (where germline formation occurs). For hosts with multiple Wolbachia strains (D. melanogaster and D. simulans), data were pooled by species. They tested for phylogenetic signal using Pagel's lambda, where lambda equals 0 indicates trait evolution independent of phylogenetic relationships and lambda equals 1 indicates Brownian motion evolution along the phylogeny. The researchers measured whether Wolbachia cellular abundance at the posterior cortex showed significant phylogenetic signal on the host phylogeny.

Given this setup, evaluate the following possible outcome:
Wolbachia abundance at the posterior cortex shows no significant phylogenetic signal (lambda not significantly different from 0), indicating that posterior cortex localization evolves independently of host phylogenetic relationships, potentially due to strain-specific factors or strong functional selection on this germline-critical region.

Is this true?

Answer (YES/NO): YES